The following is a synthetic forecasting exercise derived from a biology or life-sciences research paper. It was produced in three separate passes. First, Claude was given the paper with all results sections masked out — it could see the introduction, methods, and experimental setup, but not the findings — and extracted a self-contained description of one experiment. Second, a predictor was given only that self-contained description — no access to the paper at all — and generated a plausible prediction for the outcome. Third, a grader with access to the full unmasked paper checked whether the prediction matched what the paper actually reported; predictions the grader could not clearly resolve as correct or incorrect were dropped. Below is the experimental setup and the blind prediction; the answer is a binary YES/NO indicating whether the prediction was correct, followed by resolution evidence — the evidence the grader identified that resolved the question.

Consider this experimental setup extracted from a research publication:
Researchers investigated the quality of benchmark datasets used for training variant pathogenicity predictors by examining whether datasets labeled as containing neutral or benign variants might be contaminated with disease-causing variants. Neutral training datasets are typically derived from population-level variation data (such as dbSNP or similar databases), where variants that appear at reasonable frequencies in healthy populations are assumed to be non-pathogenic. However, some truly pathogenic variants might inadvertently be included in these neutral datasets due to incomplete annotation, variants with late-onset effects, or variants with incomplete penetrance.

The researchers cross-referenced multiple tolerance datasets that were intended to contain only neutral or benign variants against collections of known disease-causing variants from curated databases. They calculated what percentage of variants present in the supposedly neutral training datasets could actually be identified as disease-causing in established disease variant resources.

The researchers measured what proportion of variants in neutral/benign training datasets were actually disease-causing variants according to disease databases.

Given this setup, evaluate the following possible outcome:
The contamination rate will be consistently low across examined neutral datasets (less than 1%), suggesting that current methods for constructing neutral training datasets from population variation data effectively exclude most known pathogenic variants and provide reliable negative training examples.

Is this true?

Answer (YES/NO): NO